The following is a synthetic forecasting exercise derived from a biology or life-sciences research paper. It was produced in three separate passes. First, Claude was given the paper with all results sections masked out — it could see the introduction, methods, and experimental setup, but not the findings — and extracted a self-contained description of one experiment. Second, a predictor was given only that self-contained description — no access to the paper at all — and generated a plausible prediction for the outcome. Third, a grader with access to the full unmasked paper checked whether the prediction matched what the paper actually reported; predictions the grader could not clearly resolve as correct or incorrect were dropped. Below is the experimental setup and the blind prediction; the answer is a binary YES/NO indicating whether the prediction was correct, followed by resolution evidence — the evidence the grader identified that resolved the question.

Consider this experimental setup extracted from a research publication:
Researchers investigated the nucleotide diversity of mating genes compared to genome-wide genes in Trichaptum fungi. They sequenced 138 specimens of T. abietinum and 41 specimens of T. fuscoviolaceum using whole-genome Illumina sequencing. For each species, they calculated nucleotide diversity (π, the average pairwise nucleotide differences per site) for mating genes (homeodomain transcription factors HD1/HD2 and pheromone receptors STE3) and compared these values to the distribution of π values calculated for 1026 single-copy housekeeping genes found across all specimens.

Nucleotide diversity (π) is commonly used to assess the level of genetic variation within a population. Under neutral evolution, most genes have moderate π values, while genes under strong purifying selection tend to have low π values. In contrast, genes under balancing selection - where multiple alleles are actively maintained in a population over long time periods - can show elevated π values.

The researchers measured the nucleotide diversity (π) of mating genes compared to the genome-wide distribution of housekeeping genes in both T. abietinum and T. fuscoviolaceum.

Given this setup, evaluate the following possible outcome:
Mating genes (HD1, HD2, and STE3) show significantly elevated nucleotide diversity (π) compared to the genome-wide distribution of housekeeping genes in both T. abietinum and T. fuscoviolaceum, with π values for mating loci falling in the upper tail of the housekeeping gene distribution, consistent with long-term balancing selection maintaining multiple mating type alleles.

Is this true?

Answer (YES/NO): YES